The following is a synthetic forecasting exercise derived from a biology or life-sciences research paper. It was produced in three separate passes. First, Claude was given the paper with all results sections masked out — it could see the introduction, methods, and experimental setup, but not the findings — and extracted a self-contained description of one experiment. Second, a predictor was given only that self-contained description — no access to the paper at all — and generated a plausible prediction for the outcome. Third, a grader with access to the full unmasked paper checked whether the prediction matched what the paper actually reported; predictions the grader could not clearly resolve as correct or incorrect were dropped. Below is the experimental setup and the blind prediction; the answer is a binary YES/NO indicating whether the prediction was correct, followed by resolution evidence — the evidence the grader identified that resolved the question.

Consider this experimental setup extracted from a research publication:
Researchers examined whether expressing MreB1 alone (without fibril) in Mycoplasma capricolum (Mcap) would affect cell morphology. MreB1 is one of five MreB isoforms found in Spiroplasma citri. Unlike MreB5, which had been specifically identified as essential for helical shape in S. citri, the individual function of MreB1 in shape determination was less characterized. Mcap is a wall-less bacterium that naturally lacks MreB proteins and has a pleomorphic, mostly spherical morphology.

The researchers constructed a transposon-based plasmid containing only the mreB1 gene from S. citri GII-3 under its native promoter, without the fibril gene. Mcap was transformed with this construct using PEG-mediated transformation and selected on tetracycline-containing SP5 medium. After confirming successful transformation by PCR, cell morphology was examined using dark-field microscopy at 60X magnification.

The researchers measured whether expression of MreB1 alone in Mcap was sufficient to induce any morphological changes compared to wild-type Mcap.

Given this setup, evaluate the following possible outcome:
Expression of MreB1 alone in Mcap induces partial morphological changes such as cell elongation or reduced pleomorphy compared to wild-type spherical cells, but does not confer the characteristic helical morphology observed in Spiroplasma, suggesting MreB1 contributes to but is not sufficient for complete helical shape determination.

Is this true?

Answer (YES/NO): NO